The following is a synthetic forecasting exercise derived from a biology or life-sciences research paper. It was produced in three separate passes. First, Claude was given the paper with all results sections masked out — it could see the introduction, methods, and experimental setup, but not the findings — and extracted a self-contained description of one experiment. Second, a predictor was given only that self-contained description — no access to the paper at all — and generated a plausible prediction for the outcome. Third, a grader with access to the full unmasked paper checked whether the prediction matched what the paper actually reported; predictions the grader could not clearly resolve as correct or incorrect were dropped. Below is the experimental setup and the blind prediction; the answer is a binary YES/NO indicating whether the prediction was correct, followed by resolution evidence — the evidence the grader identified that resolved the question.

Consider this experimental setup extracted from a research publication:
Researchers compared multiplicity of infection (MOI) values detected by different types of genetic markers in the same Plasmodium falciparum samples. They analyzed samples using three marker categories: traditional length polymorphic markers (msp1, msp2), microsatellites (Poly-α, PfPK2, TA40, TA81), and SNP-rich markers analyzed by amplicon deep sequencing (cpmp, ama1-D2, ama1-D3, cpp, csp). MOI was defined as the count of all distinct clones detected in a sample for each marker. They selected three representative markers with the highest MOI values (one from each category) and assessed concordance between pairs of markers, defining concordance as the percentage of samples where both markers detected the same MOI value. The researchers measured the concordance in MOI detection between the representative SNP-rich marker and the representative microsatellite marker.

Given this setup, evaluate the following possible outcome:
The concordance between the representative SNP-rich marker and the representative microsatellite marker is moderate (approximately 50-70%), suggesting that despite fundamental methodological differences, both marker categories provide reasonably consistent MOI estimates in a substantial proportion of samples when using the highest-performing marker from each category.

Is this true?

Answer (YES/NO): YES